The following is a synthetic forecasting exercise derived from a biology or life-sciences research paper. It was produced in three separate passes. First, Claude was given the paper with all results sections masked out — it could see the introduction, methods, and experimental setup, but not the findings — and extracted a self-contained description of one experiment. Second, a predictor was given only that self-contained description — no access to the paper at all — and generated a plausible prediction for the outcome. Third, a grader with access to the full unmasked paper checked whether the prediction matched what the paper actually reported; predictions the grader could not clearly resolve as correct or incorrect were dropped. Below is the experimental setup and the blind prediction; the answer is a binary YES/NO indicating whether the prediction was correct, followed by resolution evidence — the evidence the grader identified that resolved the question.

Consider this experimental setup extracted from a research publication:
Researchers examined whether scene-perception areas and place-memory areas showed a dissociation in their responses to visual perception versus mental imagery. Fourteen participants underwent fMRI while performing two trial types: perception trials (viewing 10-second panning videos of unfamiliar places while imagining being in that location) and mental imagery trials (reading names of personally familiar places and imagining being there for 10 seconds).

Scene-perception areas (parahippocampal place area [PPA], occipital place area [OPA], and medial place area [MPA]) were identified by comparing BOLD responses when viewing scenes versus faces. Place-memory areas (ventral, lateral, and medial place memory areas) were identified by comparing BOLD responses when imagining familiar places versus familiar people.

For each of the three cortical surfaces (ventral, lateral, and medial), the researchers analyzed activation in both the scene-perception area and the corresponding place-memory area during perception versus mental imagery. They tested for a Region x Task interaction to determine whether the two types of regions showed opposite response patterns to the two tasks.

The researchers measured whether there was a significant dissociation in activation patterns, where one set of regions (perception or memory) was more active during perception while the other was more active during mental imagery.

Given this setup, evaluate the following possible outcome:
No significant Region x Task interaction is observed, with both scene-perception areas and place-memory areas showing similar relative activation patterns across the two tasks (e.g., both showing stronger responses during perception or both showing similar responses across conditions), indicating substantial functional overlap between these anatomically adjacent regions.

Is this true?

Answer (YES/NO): NO